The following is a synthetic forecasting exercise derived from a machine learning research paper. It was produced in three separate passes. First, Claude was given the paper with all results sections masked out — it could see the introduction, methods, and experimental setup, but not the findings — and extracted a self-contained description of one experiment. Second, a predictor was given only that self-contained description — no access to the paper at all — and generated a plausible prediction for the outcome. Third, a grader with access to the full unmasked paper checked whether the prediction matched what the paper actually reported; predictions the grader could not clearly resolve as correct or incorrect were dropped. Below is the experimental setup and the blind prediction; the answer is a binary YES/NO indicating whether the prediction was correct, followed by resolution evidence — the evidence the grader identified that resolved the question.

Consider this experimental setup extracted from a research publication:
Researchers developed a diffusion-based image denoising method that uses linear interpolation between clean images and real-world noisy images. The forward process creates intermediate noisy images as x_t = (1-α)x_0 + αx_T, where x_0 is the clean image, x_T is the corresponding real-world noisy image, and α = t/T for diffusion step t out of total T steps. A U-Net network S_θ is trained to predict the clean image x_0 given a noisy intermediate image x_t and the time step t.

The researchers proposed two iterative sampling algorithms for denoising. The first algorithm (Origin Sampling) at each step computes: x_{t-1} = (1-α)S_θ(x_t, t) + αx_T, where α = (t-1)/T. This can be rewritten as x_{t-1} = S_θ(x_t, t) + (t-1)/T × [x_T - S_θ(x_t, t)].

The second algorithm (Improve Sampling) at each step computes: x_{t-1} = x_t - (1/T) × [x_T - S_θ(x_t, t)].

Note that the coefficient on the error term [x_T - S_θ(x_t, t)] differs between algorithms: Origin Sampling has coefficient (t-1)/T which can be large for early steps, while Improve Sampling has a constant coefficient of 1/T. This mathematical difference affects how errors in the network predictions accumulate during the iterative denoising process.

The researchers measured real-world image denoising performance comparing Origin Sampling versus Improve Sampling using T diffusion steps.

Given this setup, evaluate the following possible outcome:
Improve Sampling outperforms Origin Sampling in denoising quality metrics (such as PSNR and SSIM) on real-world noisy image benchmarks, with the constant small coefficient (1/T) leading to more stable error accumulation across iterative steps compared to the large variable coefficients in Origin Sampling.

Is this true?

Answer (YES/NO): YES